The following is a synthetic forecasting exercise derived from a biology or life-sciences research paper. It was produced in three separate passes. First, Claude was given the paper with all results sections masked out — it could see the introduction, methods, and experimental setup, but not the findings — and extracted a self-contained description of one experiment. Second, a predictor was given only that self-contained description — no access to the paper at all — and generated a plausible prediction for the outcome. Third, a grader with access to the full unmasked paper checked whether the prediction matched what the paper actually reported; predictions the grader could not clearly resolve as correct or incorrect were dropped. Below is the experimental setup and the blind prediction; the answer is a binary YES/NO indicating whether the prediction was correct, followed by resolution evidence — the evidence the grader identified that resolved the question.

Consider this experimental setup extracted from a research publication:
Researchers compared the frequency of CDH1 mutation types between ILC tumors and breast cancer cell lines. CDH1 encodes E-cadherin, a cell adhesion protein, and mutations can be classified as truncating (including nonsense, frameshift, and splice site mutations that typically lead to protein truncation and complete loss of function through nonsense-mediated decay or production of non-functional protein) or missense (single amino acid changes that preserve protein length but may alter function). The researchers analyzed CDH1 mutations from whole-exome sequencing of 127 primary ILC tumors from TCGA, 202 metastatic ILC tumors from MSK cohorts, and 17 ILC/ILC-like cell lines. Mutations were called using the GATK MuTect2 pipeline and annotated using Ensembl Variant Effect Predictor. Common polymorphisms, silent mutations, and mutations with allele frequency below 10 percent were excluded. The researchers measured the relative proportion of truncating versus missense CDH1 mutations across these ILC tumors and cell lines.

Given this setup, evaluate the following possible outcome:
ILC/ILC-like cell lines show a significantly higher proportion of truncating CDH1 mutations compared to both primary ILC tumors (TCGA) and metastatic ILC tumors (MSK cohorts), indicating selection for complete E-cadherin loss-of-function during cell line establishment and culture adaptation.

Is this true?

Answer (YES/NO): NO